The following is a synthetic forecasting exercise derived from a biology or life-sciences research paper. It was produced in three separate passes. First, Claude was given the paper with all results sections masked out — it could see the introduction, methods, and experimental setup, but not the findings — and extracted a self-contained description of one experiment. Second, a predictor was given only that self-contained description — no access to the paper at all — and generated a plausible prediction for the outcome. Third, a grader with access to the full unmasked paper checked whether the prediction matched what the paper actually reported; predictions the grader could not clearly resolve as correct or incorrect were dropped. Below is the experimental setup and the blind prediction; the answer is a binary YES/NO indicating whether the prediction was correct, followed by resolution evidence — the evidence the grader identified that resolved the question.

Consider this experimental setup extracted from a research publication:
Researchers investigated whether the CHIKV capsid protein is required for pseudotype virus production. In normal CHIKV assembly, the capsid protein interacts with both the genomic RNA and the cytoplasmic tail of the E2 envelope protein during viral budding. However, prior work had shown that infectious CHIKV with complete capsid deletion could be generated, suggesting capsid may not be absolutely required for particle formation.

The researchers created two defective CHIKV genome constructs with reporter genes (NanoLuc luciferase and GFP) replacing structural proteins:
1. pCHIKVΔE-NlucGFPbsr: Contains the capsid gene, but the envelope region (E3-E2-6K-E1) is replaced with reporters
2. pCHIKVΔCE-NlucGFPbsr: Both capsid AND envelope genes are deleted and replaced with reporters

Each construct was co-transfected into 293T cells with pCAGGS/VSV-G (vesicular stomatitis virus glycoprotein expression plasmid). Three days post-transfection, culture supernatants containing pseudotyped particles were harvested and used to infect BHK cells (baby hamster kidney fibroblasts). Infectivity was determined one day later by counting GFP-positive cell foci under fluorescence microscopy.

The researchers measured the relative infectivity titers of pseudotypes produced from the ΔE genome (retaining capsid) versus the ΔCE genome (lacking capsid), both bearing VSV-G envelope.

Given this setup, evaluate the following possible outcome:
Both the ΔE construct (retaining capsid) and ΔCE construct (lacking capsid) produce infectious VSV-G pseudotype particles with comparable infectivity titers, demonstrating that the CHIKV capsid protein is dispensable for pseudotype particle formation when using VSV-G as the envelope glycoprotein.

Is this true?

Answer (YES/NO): NO